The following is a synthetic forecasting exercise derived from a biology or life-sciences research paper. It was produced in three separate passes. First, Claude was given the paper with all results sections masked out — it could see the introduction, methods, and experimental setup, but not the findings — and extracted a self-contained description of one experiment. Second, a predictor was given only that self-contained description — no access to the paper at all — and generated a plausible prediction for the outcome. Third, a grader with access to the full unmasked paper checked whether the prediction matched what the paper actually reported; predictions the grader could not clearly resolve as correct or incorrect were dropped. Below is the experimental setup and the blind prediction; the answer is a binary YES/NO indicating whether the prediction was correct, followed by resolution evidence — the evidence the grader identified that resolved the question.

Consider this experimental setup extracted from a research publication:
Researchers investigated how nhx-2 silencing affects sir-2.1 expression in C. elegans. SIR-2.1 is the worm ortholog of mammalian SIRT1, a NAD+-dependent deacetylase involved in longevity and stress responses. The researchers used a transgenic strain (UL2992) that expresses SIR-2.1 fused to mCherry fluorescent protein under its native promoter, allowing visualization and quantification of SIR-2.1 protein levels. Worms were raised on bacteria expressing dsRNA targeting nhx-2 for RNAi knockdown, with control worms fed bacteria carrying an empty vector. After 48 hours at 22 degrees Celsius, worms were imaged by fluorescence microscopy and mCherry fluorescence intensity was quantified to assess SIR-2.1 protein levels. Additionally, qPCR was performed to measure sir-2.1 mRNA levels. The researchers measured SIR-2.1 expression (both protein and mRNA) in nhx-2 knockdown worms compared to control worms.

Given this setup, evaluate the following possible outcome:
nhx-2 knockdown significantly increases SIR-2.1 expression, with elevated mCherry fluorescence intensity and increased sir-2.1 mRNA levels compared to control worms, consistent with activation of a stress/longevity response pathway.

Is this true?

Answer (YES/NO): YES